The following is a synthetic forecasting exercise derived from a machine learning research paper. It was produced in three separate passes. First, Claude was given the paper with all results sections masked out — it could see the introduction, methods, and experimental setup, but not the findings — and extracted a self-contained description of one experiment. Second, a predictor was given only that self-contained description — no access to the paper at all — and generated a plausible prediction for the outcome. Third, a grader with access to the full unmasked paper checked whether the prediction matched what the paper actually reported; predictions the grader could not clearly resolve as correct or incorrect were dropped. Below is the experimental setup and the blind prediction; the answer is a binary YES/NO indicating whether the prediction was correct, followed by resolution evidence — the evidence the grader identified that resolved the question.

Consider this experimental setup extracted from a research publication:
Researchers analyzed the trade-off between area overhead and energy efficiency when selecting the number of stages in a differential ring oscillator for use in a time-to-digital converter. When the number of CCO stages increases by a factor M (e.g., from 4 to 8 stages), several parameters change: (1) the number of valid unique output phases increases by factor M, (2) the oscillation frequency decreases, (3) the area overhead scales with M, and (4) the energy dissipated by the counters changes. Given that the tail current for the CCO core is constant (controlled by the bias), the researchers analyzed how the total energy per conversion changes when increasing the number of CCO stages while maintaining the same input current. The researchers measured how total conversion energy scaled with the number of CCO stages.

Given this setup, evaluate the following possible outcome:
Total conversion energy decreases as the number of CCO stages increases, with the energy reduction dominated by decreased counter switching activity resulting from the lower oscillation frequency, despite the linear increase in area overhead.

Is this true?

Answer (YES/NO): NO